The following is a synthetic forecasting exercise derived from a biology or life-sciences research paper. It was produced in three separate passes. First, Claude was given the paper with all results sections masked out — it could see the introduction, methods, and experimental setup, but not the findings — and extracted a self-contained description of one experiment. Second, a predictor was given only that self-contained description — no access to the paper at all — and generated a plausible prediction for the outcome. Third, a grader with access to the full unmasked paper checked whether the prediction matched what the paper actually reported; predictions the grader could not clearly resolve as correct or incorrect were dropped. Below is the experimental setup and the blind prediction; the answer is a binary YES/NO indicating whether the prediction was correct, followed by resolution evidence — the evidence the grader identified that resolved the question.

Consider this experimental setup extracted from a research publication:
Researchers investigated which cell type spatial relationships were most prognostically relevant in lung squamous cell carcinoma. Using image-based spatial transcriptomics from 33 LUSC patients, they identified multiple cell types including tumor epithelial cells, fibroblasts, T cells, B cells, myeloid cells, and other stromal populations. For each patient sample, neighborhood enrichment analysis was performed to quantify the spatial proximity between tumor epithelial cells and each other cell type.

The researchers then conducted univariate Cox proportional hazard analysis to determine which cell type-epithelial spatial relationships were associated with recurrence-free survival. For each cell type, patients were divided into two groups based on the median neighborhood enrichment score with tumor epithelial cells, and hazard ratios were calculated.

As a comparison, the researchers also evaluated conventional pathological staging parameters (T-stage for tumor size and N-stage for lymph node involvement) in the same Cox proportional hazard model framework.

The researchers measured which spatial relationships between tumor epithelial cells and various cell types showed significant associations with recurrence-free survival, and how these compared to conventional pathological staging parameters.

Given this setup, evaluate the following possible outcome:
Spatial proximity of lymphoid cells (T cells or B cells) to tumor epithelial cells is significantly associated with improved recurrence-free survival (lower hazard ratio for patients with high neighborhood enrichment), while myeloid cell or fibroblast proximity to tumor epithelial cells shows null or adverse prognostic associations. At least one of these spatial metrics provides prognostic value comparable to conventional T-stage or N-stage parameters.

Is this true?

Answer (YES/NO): NO